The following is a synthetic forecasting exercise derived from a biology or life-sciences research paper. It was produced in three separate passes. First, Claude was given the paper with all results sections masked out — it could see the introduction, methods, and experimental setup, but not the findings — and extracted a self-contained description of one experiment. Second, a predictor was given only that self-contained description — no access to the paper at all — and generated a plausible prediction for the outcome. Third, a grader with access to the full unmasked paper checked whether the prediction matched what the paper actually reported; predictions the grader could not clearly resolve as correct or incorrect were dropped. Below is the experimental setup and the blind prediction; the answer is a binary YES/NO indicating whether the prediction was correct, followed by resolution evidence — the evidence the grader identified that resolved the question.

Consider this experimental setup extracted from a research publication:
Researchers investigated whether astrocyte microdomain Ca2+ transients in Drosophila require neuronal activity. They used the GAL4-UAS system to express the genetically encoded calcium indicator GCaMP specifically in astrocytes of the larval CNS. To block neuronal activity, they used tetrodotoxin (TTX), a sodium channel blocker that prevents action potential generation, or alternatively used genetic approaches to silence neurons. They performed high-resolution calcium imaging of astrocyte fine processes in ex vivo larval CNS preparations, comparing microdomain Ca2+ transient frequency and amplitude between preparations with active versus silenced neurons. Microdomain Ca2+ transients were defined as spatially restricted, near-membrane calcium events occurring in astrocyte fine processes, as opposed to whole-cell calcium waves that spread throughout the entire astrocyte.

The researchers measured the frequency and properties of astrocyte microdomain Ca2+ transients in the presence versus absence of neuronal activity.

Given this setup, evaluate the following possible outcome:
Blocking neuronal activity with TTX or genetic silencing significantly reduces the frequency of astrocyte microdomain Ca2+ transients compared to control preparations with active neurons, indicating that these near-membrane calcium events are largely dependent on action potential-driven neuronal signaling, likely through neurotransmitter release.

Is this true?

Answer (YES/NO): NO